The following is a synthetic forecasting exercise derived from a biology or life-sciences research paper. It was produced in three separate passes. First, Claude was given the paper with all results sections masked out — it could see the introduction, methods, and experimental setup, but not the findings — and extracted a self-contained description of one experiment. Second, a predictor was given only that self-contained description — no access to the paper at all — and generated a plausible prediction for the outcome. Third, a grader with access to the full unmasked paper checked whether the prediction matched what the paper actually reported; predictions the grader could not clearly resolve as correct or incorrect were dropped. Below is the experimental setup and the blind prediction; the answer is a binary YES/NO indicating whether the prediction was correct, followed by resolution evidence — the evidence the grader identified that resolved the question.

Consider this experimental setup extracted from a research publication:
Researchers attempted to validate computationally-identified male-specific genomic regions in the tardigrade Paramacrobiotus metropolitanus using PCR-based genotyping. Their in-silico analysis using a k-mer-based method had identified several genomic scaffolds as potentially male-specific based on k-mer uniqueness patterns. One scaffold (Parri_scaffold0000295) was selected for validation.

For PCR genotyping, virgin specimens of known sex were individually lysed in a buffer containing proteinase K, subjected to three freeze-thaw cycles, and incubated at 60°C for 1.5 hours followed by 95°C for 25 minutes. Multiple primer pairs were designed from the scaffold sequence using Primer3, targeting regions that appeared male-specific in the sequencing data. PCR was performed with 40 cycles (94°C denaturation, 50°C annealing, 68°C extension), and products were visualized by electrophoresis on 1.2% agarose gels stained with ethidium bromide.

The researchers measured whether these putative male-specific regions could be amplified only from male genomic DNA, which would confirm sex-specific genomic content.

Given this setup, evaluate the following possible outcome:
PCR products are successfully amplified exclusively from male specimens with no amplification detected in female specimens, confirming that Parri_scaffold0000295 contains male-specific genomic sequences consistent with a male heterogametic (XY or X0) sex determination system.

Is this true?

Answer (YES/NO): NO